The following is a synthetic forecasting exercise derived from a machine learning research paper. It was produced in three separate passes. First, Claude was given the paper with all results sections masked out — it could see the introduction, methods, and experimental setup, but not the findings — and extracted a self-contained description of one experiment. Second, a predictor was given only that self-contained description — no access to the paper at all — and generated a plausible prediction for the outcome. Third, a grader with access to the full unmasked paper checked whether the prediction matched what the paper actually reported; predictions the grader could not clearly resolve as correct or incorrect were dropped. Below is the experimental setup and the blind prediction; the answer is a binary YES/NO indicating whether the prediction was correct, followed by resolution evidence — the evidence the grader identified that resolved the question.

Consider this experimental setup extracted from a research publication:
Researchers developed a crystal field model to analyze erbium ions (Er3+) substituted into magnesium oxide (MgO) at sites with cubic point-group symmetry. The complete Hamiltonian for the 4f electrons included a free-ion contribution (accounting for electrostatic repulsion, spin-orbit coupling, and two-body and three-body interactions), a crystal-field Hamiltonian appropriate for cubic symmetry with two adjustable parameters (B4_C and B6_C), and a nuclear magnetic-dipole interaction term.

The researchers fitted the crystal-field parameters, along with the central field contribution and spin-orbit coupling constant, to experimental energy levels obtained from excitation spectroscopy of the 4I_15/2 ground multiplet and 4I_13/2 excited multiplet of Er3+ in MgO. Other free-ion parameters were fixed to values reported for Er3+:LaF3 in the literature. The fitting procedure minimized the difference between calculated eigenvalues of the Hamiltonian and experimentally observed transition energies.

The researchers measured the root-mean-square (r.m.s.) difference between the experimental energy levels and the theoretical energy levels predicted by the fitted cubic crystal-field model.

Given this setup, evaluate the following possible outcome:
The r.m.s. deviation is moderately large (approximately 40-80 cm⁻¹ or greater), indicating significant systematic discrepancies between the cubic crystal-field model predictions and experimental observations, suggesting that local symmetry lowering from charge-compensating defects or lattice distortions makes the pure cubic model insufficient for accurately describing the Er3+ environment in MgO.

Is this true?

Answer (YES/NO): NO